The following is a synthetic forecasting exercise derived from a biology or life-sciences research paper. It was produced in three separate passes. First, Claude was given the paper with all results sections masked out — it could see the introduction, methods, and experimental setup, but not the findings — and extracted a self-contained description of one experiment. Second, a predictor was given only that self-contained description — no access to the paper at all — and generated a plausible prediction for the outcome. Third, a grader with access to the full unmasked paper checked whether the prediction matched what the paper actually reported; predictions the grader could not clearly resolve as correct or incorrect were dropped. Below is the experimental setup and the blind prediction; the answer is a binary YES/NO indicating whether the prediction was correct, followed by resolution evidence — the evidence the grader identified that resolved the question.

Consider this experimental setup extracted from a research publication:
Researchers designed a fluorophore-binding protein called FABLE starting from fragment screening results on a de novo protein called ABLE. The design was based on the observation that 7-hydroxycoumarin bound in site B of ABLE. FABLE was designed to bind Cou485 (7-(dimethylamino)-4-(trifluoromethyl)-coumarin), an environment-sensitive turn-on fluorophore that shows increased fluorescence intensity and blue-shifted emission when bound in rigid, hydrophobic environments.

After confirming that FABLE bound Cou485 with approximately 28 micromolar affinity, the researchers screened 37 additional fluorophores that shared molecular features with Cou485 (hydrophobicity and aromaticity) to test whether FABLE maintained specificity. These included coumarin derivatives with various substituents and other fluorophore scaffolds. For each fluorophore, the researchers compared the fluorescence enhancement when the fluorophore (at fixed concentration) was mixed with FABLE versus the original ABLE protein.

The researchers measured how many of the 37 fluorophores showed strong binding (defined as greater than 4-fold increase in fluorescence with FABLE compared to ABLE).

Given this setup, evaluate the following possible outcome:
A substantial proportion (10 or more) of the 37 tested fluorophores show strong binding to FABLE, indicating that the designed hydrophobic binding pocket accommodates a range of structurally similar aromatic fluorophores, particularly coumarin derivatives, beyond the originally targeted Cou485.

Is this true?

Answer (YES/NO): NO